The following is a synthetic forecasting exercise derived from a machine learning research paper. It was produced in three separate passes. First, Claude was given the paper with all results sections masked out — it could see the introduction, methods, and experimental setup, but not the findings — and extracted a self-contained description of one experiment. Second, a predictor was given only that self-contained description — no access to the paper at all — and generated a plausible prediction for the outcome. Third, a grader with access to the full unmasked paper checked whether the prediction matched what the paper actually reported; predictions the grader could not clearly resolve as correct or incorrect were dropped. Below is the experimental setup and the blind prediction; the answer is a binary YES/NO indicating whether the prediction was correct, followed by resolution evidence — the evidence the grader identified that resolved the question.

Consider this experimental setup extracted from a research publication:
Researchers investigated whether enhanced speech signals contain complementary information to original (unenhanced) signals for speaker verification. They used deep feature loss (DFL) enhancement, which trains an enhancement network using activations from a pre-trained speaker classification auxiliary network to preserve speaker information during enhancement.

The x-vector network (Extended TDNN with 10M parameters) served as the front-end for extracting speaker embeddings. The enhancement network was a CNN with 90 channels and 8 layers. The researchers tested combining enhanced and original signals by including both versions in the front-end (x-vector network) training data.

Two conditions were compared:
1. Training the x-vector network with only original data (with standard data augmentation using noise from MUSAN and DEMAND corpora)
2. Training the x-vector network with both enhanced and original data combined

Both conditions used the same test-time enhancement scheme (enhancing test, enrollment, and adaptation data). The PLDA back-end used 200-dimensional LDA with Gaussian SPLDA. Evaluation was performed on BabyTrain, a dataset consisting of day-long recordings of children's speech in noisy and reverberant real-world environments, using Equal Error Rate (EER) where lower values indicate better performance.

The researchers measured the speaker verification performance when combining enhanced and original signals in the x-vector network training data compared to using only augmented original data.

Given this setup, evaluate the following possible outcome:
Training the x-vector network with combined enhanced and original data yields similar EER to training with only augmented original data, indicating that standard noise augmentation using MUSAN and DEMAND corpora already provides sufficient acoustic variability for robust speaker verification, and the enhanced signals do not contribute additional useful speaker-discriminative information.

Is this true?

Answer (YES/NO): NO